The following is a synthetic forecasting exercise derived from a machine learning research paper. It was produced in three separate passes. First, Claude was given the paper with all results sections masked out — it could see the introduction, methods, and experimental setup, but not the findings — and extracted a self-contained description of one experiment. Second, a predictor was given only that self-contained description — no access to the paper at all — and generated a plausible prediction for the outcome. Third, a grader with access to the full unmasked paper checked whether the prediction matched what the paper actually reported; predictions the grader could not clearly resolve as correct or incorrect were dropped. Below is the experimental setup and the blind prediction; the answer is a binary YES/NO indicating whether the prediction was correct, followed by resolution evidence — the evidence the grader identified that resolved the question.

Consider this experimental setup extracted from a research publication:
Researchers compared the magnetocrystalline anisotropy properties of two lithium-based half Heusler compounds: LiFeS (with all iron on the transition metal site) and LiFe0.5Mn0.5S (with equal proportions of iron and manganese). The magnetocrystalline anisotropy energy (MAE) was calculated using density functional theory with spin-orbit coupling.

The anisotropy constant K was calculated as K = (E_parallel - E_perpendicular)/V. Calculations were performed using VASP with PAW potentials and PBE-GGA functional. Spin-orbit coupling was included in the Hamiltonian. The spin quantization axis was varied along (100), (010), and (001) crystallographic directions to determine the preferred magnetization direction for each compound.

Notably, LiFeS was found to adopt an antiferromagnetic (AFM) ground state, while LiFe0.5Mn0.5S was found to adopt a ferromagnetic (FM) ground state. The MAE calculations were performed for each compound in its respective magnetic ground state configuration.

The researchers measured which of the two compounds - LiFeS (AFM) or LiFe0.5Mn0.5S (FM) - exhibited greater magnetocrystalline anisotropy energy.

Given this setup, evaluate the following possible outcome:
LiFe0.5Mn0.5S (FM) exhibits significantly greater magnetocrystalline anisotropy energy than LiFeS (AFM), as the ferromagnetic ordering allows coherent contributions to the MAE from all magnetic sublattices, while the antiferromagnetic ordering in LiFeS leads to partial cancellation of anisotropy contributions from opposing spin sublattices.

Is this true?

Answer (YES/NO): NO